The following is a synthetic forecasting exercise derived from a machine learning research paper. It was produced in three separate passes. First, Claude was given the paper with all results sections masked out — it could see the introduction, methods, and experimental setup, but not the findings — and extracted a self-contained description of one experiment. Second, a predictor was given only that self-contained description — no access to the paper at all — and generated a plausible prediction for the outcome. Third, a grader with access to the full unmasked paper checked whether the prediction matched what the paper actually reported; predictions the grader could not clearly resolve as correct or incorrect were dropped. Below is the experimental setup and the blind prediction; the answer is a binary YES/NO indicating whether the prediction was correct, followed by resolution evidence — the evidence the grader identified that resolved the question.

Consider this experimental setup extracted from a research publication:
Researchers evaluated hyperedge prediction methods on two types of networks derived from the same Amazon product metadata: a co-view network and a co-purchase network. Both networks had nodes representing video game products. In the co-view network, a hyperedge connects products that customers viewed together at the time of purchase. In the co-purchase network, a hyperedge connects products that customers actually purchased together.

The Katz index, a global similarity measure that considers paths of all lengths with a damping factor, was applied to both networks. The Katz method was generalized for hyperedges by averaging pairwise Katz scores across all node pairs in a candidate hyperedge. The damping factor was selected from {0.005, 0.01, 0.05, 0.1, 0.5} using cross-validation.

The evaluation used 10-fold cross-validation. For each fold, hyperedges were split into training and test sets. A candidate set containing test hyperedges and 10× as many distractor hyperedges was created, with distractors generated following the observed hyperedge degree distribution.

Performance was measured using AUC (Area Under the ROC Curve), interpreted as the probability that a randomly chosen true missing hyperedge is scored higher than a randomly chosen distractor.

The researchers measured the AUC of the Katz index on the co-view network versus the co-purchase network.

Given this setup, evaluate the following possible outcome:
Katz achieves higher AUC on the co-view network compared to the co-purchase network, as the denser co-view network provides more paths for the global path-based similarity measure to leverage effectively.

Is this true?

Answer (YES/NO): YES